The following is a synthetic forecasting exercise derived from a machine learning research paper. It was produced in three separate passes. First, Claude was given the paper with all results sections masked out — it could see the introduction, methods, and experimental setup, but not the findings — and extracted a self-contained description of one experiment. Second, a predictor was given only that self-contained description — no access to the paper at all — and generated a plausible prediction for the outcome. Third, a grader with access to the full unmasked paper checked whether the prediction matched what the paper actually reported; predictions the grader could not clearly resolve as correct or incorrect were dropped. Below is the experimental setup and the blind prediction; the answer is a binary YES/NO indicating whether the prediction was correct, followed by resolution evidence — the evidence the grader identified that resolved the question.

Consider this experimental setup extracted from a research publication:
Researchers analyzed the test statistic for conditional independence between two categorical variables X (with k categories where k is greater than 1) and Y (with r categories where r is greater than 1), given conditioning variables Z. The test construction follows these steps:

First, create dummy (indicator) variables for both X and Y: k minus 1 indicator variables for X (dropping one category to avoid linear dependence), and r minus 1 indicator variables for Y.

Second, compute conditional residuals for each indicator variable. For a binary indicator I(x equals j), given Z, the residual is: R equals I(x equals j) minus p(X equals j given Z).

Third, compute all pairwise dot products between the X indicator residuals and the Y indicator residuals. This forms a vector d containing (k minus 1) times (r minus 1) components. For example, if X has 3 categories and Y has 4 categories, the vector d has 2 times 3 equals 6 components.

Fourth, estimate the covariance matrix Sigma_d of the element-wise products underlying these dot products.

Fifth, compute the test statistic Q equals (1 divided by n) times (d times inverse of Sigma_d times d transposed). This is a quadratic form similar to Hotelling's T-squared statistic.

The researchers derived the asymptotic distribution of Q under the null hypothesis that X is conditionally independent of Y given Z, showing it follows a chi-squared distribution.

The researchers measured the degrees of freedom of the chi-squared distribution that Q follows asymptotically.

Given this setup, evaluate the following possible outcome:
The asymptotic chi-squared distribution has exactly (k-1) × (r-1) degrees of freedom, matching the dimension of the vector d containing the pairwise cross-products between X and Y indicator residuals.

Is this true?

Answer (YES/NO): YES